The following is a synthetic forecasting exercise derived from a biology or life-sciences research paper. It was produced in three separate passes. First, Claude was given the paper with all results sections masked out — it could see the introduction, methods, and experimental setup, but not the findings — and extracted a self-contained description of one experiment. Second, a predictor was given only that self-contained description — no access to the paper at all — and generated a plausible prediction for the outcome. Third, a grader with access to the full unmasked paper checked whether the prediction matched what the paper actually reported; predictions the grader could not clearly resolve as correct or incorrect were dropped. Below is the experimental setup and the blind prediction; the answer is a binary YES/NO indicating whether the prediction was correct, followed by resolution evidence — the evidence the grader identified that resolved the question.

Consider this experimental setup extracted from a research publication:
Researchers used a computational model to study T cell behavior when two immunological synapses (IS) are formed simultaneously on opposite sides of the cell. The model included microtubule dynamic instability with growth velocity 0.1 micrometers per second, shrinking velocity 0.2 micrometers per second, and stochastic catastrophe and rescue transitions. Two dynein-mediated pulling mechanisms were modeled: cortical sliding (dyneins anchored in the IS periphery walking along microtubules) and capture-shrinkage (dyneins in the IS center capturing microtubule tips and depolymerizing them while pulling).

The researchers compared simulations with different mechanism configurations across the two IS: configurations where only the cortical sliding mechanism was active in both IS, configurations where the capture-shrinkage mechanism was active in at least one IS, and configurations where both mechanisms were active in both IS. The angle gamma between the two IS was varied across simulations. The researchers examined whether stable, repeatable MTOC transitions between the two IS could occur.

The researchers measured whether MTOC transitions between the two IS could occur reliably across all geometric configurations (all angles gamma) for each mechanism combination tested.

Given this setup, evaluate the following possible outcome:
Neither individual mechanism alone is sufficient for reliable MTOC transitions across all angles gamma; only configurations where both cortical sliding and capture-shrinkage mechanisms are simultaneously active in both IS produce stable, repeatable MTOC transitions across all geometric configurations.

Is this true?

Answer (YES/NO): NO